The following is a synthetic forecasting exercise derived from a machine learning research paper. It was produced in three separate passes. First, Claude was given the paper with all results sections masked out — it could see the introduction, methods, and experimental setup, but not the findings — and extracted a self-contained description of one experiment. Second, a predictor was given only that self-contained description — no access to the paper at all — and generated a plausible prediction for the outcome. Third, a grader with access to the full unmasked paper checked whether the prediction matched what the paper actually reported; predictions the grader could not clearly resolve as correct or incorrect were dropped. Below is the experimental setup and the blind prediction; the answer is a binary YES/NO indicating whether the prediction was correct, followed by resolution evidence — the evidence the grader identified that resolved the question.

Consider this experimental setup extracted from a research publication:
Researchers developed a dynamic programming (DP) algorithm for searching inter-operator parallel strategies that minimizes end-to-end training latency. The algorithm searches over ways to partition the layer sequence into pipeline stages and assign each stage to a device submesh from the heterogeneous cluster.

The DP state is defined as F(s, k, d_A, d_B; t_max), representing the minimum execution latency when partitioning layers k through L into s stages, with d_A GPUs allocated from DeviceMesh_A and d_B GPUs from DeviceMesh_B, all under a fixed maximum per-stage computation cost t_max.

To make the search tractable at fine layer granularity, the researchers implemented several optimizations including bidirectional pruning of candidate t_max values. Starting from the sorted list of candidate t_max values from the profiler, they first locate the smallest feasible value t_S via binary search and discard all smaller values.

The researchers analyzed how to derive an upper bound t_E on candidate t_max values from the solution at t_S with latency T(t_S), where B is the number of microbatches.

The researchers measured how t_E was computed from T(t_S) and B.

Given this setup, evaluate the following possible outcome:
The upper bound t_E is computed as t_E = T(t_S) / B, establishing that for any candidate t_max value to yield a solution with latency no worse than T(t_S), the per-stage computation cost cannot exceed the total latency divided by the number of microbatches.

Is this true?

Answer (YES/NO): NO